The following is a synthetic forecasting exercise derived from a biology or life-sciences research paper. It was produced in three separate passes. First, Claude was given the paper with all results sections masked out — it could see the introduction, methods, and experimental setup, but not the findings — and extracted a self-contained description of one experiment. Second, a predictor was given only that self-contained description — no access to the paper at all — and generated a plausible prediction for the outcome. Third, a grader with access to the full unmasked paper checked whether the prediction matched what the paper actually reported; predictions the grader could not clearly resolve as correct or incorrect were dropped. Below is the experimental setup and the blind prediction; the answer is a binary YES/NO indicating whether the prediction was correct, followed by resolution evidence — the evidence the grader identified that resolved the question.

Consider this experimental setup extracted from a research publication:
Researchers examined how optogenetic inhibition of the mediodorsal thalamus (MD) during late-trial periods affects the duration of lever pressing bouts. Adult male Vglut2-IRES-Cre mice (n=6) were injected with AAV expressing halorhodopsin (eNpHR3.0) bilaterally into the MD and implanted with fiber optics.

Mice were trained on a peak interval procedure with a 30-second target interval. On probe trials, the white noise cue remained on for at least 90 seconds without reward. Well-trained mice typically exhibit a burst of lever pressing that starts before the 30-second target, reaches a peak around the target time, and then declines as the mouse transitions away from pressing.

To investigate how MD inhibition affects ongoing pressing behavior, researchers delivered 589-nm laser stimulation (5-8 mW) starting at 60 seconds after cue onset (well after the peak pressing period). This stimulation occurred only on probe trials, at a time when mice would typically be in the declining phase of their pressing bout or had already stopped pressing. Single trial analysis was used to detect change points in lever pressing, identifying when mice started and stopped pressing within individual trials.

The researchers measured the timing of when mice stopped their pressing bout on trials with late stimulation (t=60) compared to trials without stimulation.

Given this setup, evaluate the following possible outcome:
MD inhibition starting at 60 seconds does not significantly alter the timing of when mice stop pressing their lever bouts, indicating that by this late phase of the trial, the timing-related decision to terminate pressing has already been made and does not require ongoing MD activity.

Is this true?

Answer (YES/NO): YES